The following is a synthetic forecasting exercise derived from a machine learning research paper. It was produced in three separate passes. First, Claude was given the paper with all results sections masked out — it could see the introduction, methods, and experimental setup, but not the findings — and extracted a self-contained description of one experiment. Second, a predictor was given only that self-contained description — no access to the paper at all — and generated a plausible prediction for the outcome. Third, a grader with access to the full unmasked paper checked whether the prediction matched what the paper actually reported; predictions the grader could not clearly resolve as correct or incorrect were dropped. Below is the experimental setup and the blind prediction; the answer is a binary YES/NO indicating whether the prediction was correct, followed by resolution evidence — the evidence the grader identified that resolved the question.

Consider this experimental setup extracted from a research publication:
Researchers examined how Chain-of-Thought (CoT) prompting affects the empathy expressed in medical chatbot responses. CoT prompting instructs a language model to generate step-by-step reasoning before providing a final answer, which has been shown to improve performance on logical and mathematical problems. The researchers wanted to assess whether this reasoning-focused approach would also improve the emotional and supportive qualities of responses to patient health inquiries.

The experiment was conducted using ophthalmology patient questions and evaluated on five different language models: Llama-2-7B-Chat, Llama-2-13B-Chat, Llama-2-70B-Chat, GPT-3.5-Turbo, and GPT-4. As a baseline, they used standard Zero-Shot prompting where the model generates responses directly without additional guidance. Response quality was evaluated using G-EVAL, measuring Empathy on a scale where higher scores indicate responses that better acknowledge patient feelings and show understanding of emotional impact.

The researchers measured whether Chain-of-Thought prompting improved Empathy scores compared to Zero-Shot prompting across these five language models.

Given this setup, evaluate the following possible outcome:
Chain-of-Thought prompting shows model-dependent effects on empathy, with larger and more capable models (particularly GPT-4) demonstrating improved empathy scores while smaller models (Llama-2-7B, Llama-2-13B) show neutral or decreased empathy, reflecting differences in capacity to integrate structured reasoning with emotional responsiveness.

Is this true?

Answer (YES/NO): NO